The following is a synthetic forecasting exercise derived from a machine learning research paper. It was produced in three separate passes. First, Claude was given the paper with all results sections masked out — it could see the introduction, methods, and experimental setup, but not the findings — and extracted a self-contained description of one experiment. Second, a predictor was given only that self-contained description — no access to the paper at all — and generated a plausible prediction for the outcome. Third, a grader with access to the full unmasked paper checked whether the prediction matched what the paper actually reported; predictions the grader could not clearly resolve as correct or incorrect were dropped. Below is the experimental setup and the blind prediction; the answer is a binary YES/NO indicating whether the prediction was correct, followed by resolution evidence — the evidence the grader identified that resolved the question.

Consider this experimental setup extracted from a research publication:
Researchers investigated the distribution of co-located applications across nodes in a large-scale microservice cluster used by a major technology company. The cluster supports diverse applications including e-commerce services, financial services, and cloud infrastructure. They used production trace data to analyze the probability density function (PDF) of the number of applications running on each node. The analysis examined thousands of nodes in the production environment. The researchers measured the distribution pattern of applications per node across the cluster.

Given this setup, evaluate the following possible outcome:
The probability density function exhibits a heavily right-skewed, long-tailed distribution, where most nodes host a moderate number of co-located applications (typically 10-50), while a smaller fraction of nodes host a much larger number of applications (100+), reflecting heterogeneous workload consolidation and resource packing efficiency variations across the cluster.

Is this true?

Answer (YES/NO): NO